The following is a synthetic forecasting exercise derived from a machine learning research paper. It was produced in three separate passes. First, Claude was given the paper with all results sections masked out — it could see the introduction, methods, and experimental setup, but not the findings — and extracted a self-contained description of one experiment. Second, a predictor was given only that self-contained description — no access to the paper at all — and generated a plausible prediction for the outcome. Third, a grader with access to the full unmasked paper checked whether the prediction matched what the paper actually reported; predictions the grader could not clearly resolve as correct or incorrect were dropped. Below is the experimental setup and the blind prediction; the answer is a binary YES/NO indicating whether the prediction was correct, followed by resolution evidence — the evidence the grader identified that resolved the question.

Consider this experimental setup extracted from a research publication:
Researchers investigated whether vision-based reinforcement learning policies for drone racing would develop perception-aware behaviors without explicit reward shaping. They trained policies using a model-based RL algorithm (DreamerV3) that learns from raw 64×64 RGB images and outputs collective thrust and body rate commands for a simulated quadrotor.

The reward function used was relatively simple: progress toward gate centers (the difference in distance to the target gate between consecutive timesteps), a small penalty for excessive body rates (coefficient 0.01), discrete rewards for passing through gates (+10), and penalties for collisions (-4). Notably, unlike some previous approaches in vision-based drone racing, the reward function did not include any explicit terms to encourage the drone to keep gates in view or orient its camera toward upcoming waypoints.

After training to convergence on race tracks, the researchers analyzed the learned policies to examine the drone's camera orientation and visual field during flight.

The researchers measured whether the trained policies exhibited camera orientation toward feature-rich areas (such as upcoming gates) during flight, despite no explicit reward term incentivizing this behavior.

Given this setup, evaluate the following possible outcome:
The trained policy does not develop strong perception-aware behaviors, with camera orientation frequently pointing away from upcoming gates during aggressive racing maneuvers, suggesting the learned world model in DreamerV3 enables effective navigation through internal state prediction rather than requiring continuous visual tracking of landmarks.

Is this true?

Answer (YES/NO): NO